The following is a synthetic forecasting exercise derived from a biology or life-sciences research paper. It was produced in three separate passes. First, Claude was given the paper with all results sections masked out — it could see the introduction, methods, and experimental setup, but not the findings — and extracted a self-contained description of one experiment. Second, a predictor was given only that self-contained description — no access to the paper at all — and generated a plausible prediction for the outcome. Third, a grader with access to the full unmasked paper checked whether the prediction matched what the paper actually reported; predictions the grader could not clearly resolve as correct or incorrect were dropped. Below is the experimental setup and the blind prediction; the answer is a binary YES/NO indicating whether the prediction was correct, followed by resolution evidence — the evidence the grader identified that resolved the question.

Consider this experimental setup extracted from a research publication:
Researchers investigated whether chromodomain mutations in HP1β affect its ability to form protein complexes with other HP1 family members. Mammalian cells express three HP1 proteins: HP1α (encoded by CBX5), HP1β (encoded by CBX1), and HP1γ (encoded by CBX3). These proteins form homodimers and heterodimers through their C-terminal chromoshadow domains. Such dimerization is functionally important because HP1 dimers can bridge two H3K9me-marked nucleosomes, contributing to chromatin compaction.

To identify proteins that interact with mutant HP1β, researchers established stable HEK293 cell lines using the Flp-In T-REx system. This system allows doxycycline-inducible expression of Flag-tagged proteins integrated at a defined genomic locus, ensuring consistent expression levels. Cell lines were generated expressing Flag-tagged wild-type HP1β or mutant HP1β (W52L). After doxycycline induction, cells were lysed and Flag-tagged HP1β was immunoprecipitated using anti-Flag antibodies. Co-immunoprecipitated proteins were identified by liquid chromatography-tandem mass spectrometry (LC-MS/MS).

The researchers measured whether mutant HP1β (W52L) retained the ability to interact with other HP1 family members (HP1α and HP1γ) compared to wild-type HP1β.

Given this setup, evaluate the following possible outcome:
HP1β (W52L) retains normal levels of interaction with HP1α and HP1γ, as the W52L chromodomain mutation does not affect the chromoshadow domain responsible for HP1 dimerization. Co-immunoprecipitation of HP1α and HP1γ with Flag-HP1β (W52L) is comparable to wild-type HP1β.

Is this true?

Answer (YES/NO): YES